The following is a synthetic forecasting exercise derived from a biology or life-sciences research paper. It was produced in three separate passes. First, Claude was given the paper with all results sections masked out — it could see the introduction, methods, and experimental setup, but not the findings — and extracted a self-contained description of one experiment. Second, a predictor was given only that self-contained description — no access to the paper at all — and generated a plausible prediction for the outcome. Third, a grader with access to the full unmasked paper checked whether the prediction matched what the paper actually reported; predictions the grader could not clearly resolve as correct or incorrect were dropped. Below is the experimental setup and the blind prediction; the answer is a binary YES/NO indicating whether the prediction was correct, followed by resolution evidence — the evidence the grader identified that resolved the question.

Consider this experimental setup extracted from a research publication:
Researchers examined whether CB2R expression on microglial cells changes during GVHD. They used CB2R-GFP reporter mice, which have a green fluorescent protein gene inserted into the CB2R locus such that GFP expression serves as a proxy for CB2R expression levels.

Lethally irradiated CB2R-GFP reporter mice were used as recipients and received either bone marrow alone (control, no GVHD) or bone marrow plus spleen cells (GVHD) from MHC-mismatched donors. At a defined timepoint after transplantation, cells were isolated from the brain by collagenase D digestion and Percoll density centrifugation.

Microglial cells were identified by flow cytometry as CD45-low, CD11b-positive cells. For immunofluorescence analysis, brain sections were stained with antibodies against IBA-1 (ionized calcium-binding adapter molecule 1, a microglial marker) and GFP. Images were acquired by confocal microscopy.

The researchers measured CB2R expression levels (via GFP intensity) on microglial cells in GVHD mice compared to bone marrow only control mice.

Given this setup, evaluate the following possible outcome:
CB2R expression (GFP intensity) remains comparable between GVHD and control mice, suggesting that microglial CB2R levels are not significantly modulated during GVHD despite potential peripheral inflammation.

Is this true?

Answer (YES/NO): NO